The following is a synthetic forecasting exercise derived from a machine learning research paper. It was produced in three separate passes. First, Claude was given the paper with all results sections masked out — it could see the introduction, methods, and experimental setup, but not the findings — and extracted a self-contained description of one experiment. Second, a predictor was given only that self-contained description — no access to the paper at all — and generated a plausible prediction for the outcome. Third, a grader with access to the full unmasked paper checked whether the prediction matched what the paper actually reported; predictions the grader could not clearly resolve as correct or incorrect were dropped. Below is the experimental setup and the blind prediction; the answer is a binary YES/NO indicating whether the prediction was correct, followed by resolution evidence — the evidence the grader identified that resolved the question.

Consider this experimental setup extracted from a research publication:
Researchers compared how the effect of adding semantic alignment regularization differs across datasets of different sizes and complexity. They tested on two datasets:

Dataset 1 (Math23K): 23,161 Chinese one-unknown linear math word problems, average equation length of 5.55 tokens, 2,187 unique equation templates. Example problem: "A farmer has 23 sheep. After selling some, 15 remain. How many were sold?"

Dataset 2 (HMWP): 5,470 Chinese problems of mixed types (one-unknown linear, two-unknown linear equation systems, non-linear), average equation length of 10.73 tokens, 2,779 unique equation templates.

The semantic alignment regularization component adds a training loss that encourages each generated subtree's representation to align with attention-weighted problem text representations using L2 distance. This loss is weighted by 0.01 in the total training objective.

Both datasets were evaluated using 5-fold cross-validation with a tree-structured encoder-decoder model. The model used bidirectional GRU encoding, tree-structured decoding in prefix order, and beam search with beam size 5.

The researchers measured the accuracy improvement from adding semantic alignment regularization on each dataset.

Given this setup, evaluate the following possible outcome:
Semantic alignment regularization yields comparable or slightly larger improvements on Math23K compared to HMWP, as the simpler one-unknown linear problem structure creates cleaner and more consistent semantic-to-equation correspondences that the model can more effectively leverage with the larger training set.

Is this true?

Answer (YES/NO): NO